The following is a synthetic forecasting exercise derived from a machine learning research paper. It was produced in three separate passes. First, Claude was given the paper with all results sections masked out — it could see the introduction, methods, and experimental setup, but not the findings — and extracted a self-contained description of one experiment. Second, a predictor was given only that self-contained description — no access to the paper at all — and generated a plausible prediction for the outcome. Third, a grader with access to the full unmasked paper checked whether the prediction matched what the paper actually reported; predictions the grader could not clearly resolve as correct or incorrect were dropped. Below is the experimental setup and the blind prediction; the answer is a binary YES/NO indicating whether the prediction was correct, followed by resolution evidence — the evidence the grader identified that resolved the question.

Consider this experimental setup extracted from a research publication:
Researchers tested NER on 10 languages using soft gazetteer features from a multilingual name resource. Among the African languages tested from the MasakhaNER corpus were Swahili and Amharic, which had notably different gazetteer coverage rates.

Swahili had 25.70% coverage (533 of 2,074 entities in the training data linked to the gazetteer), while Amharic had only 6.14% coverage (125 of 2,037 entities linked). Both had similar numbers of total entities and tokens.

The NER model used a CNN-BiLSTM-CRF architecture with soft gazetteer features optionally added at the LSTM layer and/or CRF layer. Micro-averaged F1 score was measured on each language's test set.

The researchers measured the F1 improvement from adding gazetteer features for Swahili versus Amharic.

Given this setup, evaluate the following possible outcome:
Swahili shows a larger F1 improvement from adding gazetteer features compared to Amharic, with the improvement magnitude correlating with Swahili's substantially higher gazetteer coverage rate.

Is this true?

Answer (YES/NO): YES